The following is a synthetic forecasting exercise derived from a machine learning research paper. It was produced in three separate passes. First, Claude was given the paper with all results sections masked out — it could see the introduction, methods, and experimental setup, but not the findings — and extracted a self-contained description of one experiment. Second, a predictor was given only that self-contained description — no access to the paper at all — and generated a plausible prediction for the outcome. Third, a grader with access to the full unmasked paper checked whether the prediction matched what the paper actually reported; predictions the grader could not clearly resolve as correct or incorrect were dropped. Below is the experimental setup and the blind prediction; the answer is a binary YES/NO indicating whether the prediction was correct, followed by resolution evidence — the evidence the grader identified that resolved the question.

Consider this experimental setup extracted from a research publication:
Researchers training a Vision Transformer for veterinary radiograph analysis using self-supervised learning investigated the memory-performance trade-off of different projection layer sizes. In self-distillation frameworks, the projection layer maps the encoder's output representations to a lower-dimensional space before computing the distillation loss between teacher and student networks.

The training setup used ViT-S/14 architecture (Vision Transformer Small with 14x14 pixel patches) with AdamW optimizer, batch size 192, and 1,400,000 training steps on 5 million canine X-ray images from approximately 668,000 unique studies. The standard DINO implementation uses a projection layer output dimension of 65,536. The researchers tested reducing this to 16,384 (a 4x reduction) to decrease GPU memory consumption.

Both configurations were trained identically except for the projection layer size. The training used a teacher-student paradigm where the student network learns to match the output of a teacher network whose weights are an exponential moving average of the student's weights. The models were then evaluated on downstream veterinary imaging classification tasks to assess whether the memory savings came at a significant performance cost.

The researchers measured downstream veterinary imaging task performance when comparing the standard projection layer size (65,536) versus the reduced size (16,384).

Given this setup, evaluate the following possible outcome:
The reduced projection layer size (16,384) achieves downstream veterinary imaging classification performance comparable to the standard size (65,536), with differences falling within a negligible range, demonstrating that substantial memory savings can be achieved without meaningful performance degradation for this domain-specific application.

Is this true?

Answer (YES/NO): YES